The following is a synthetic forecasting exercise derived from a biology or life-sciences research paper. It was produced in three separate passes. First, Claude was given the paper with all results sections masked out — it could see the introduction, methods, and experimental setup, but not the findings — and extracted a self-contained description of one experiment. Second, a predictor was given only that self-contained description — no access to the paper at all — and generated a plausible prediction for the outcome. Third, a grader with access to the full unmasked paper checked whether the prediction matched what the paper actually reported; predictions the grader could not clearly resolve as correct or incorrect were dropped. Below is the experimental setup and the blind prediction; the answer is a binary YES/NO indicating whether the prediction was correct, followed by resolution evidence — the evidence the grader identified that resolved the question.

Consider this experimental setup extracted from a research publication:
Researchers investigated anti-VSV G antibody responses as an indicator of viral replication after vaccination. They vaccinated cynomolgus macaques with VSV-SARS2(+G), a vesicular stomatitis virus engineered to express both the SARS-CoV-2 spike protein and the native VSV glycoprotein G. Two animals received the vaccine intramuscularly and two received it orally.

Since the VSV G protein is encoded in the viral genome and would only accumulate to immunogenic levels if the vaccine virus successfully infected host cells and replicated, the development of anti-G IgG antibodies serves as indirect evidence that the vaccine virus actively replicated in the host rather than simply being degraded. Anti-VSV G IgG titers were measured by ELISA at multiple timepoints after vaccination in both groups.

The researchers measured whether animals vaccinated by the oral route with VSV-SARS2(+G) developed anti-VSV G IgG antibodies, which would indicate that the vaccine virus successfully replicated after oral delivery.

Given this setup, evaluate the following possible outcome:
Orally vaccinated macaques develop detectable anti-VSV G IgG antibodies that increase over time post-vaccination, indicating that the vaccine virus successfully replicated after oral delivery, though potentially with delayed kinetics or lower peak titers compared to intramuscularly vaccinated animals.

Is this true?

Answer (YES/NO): NO